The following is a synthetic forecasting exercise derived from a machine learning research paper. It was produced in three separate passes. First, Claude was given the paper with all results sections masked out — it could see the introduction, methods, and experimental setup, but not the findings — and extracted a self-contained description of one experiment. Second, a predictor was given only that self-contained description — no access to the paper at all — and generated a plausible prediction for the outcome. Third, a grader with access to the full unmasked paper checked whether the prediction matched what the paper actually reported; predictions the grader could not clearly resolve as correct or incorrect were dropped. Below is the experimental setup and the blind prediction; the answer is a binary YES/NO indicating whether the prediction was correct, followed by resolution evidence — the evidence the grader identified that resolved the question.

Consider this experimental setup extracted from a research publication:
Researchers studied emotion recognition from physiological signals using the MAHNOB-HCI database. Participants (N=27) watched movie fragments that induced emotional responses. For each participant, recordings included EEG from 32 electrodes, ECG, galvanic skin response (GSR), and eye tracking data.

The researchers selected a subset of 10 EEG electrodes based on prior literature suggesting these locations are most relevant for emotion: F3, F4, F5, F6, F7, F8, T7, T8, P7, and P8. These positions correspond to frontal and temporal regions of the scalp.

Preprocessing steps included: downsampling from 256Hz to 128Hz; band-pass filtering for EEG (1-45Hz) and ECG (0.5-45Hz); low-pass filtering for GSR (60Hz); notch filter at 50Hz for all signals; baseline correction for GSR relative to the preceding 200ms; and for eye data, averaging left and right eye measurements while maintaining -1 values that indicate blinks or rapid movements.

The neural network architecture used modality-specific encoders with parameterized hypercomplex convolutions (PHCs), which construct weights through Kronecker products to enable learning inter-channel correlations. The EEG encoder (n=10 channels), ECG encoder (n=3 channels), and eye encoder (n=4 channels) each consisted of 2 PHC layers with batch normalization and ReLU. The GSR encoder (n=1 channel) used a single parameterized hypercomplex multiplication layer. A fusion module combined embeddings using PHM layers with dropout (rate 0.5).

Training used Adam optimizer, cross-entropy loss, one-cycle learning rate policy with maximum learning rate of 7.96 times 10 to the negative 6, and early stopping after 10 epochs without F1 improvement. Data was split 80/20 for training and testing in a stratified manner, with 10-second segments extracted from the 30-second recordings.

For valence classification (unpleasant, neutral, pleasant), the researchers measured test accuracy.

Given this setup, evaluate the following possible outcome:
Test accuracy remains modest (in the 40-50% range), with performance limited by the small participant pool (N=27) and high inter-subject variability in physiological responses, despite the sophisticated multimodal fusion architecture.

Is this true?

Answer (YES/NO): NO